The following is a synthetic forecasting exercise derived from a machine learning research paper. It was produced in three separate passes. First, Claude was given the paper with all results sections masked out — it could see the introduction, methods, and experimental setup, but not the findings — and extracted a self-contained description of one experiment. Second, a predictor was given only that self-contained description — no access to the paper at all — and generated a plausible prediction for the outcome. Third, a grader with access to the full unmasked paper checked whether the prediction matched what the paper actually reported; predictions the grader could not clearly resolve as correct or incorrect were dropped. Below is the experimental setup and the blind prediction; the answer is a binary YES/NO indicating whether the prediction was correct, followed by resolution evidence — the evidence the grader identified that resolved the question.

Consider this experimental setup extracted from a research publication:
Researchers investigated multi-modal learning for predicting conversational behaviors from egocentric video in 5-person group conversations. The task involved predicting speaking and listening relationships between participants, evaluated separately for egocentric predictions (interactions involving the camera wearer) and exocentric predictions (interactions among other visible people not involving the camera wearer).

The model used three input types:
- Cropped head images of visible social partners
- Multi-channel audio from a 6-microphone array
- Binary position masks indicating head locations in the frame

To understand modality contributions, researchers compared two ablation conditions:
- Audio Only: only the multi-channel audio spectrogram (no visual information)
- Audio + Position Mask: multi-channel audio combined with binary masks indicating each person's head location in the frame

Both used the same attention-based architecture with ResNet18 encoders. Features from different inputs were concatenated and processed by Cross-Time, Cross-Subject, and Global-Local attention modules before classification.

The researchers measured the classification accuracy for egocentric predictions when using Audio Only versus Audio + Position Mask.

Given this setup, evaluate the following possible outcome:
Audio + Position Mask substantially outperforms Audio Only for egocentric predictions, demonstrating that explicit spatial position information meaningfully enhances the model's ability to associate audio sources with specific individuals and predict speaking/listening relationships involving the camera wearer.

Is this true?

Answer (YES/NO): YES